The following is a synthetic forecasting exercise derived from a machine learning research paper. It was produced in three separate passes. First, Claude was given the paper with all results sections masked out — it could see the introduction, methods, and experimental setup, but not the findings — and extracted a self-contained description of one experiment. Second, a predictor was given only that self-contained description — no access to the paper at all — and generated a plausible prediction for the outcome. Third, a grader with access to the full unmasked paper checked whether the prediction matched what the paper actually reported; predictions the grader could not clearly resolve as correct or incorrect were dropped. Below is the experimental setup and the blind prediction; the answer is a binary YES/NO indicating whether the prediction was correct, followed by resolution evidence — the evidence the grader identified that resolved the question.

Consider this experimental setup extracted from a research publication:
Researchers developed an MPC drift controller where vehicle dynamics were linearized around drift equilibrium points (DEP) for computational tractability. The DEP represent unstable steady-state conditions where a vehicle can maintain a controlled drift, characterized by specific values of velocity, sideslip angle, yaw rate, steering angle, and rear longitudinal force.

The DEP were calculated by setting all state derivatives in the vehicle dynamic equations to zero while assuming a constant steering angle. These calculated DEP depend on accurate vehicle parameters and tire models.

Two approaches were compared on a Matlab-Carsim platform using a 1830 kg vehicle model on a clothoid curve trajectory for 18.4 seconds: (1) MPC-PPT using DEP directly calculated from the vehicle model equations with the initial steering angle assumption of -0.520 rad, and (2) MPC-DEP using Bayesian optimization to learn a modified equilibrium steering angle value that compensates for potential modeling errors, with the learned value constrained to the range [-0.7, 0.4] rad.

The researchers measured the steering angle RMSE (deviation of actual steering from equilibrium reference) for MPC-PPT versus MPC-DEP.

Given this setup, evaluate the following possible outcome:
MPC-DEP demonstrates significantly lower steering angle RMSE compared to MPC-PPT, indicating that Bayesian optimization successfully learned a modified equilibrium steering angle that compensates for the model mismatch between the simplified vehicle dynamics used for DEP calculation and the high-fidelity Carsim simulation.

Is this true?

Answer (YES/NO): NO